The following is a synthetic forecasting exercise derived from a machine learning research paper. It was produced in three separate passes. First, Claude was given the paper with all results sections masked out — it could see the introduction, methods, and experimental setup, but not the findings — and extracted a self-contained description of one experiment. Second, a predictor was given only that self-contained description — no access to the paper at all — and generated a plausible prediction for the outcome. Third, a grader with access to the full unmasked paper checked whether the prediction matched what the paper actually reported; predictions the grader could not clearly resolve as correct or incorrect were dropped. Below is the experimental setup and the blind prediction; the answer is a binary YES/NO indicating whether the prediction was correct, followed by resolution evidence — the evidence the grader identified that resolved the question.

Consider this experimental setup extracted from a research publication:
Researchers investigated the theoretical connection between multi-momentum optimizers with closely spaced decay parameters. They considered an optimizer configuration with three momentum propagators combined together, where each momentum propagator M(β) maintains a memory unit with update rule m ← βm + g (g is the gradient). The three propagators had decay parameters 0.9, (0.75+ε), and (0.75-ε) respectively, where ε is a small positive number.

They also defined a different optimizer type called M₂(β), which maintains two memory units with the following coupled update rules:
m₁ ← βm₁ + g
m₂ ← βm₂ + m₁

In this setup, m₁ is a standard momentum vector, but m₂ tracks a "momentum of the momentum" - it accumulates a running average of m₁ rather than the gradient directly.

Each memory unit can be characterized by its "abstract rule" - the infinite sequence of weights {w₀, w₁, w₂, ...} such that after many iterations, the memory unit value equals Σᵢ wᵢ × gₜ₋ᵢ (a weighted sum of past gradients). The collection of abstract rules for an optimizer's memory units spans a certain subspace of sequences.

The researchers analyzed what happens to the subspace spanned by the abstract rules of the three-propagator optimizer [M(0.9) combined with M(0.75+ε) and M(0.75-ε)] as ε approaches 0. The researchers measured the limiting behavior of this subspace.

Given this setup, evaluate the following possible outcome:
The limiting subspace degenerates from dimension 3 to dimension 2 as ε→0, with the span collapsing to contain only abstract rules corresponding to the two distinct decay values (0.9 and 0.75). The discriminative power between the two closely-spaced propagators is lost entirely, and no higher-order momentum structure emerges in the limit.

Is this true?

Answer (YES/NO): NO